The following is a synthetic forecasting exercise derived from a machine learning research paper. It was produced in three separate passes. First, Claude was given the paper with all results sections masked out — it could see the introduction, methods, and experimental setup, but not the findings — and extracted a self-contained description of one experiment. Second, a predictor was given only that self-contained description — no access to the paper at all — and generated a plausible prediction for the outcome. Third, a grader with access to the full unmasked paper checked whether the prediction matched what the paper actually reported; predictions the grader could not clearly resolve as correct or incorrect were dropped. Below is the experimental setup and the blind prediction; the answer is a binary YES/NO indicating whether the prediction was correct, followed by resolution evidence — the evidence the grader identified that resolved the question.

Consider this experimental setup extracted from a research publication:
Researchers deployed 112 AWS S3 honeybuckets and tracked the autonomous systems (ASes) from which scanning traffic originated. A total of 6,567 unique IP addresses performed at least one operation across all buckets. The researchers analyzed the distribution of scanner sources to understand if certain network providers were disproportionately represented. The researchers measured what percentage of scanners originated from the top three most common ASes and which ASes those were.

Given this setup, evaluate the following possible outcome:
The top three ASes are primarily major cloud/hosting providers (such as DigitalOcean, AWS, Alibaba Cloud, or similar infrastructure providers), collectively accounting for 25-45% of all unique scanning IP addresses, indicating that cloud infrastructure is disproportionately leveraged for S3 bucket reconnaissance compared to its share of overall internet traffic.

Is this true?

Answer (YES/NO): NO